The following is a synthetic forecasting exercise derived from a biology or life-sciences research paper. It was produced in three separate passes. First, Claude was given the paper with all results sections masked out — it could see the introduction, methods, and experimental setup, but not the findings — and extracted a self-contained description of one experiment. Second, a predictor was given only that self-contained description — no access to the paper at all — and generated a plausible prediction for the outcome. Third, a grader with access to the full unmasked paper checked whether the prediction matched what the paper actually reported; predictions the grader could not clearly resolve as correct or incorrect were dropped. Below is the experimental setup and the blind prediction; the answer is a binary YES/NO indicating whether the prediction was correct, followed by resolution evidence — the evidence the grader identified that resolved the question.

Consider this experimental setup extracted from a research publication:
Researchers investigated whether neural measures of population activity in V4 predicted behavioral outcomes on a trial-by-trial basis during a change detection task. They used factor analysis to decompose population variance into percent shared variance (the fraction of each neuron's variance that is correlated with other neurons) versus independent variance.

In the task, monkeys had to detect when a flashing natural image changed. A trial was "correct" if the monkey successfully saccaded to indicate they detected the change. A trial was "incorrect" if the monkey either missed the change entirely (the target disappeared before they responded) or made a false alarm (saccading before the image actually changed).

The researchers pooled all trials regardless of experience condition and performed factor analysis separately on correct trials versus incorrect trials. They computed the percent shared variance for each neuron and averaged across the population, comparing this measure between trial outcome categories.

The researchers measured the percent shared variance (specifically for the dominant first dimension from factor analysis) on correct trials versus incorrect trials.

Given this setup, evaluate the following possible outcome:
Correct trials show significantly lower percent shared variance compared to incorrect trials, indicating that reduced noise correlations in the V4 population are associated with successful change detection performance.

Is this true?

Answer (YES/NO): YES